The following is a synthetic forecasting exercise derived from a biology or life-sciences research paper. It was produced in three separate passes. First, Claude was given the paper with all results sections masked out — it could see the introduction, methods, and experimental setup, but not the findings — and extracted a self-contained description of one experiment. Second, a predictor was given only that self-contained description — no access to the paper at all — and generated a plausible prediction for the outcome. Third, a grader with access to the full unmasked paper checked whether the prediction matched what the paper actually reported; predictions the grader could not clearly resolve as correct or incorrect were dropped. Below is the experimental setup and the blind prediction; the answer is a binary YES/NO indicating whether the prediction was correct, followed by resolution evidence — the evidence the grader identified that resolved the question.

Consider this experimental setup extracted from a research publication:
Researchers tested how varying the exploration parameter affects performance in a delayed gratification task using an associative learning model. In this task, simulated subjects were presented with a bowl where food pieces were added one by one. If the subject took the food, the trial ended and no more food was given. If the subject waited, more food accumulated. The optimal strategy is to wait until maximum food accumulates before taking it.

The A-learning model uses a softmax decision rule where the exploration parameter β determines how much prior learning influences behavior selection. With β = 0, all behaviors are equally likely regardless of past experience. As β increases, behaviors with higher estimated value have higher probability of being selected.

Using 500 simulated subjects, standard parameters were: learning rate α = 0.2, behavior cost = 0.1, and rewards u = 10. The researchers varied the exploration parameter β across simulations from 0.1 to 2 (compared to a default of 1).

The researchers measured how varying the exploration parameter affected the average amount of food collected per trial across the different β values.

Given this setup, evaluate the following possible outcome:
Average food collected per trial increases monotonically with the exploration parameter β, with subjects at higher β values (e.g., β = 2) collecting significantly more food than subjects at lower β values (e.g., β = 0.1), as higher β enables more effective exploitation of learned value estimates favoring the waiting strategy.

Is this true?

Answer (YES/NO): NO